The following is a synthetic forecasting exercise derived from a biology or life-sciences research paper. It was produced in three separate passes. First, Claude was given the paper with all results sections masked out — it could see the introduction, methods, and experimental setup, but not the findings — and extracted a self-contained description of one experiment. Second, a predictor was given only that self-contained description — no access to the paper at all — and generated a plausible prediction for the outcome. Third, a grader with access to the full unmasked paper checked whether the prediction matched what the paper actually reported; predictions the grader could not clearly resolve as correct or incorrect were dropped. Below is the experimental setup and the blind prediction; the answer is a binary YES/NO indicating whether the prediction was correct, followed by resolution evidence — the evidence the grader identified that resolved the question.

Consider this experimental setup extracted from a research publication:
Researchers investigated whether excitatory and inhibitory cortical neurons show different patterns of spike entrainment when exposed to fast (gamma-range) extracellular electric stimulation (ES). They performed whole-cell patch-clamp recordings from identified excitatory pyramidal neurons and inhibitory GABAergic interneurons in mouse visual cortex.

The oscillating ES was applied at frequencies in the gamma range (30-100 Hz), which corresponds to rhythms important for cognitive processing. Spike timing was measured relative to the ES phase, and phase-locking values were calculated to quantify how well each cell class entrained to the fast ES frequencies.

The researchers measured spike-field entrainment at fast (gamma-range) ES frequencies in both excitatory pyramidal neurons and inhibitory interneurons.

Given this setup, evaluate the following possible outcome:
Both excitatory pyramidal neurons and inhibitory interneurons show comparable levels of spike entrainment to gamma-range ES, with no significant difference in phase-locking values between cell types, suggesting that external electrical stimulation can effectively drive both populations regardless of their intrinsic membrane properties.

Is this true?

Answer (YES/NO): NO